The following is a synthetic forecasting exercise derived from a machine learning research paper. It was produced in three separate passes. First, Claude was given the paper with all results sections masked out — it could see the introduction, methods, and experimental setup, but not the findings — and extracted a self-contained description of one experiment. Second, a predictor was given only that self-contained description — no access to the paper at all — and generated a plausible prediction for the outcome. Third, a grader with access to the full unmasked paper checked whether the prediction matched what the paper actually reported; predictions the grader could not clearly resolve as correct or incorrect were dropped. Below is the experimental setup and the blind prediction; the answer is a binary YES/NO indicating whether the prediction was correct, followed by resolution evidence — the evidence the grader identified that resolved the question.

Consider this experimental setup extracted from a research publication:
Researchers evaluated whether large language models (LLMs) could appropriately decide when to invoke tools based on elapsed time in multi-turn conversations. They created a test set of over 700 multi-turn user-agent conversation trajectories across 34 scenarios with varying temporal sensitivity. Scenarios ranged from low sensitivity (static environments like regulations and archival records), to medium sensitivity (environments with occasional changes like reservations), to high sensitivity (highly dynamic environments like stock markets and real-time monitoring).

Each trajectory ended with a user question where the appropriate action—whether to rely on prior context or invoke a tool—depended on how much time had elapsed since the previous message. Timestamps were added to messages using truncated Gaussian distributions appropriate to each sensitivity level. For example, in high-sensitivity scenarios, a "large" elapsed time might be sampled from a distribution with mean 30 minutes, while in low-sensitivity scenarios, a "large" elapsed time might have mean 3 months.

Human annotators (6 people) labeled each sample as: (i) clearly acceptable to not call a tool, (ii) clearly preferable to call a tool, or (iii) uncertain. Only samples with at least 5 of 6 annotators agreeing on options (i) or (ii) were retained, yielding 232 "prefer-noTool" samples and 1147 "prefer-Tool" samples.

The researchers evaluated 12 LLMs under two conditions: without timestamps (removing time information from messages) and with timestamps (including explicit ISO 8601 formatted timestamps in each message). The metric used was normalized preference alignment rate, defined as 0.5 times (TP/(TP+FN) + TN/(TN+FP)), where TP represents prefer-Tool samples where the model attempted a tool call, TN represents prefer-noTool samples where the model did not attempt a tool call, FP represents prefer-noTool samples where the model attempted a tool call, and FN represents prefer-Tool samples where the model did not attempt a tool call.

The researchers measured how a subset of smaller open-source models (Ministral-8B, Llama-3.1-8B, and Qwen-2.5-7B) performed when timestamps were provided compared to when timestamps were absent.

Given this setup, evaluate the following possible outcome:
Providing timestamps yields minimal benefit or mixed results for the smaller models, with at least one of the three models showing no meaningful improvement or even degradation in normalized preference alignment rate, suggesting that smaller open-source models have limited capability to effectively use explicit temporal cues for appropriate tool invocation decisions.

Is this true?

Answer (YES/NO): YES